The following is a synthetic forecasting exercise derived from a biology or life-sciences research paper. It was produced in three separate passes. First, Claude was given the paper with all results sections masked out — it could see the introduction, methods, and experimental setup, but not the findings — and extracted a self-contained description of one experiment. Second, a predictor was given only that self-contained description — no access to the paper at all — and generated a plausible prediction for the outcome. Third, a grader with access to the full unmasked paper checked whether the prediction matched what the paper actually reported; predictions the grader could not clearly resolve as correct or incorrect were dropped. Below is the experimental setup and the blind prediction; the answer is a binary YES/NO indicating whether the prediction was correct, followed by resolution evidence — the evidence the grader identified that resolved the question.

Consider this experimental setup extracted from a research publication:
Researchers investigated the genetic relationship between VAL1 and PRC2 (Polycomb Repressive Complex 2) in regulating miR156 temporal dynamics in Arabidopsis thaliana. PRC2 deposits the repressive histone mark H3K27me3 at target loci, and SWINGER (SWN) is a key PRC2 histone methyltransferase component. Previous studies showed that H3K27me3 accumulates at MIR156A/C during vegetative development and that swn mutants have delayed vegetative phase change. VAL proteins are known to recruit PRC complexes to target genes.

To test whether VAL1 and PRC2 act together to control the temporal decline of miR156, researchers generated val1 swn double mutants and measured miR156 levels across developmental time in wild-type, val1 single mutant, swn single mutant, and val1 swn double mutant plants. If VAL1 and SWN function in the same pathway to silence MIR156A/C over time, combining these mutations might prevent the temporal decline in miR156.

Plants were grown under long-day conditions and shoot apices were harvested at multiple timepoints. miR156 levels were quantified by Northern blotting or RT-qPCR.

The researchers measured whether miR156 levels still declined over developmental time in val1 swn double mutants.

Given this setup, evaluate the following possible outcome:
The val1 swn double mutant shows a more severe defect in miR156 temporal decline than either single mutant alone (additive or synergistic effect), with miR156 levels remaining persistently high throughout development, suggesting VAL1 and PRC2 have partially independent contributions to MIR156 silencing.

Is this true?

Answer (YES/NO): NO